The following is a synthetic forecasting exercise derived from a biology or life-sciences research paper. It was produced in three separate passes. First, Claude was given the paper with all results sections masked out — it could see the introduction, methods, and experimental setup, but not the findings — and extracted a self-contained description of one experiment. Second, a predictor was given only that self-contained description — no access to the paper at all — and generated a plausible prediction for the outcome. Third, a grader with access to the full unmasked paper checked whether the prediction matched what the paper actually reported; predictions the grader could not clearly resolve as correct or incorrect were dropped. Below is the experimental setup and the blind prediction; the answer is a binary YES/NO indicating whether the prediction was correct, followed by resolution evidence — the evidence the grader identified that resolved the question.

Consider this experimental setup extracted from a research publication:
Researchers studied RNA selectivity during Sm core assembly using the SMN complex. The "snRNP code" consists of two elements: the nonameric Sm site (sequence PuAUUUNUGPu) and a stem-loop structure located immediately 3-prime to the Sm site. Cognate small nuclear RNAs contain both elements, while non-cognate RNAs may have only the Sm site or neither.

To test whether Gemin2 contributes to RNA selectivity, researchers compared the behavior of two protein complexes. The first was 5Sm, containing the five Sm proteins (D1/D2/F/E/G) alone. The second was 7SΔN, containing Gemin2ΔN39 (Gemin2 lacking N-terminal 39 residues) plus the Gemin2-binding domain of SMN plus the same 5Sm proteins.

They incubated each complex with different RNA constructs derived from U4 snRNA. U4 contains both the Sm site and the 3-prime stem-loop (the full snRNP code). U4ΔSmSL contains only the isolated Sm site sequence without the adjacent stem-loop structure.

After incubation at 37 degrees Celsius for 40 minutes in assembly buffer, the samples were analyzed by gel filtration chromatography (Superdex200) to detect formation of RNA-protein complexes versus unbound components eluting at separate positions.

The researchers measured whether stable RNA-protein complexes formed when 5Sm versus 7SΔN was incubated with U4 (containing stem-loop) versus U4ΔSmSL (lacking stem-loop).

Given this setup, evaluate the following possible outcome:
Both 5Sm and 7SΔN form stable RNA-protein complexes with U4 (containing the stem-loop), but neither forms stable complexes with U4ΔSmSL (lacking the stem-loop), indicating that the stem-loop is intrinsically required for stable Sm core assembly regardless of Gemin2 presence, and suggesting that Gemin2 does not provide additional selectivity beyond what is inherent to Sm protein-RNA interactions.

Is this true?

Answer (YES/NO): NO